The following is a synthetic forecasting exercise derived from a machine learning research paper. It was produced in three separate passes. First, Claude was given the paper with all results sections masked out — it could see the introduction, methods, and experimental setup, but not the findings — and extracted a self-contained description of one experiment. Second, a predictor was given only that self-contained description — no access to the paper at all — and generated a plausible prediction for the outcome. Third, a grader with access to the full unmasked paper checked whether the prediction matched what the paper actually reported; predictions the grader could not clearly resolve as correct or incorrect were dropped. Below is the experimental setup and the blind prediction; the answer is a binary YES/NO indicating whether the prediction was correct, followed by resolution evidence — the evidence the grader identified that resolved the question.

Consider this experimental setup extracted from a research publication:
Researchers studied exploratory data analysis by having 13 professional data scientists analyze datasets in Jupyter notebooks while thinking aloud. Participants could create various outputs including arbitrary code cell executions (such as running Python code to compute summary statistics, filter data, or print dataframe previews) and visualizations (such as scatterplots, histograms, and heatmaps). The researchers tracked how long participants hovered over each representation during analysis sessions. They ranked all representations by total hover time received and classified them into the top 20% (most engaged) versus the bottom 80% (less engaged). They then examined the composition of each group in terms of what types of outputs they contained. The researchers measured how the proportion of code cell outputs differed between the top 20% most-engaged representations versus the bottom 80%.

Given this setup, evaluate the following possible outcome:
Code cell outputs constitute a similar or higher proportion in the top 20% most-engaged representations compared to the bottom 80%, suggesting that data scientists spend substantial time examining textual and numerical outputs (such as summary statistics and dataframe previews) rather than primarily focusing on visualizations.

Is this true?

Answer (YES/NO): NO